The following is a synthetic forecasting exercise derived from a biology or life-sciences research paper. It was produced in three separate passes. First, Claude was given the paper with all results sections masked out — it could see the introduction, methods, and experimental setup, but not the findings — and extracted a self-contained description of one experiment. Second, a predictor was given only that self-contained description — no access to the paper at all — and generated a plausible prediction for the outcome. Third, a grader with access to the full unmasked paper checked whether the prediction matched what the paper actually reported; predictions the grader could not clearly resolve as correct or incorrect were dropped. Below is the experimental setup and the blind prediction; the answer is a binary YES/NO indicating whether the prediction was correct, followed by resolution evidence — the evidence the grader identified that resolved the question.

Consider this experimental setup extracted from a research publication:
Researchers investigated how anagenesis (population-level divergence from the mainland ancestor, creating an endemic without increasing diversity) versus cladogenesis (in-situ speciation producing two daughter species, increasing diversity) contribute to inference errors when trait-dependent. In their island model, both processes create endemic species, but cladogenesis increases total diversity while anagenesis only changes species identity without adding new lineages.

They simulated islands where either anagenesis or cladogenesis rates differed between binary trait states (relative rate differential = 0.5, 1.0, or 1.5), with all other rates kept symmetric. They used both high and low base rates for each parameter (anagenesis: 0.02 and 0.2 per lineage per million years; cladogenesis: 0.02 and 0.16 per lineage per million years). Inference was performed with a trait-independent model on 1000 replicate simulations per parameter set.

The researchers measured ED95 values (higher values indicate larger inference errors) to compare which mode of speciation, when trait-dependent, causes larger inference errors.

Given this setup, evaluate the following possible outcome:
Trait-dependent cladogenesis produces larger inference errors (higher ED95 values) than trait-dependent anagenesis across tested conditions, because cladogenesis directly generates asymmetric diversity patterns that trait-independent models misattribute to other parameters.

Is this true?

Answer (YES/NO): YES